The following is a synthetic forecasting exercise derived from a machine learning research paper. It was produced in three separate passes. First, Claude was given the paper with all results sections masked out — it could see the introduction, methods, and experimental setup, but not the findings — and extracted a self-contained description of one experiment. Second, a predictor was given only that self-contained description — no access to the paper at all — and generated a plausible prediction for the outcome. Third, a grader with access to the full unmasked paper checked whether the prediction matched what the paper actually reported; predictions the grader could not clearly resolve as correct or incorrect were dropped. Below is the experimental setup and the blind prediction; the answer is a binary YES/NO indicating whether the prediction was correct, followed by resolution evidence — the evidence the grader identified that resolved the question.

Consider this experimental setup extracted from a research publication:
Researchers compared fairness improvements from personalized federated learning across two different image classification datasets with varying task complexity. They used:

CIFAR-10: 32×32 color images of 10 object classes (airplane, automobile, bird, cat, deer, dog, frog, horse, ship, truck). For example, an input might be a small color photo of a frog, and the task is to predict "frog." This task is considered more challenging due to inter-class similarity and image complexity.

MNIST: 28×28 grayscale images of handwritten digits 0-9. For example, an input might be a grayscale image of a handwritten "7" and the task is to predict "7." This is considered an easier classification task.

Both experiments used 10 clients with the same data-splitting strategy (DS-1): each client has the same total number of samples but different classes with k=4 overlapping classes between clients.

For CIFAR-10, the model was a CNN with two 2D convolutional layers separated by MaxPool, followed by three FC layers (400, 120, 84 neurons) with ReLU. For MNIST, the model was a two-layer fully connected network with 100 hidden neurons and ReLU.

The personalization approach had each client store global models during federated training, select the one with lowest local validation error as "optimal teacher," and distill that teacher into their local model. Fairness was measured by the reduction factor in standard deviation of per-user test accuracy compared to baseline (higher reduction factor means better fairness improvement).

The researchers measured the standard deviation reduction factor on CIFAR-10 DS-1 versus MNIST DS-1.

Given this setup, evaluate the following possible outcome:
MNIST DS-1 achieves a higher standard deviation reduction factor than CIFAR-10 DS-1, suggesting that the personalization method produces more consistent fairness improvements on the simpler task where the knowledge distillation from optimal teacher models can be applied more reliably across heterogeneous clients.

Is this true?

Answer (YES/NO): YES